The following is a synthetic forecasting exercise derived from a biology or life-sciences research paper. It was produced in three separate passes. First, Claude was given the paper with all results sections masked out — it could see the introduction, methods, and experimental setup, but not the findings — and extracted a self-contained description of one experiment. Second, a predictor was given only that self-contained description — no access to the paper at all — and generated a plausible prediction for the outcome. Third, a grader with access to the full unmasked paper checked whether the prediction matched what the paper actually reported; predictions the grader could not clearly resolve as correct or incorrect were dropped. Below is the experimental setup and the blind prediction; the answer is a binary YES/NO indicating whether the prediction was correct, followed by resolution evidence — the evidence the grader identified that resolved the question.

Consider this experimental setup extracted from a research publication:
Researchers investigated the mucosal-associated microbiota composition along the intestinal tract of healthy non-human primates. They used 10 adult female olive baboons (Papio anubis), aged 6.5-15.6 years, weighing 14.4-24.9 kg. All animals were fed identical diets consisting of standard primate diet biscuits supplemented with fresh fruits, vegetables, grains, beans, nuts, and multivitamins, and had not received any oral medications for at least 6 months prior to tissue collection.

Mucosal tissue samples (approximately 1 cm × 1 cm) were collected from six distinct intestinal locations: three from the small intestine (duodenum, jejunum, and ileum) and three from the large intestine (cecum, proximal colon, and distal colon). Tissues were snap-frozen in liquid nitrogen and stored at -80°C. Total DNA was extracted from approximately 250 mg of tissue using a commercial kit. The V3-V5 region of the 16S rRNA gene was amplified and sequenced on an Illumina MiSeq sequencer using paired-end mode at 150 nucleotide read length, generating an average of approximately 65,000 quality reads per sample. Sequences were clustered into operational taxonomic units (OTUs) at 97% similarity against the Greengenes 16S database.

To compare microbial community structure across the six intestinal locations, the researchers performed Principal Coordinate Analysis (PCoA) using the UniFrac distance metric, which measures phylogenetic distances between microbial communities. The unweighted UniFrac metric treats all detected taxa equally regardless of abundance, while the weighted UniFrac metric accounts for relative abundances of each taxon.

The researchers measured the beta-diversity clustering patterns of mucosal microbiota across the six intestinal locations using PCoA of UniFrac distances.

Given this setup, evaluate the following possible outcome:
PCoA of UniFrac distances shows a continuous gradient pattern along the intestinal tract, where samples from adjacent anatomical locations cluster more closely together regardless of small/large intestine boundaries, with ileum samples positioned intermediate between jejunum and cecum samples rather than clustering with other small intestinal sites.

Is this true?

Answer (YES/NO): NO